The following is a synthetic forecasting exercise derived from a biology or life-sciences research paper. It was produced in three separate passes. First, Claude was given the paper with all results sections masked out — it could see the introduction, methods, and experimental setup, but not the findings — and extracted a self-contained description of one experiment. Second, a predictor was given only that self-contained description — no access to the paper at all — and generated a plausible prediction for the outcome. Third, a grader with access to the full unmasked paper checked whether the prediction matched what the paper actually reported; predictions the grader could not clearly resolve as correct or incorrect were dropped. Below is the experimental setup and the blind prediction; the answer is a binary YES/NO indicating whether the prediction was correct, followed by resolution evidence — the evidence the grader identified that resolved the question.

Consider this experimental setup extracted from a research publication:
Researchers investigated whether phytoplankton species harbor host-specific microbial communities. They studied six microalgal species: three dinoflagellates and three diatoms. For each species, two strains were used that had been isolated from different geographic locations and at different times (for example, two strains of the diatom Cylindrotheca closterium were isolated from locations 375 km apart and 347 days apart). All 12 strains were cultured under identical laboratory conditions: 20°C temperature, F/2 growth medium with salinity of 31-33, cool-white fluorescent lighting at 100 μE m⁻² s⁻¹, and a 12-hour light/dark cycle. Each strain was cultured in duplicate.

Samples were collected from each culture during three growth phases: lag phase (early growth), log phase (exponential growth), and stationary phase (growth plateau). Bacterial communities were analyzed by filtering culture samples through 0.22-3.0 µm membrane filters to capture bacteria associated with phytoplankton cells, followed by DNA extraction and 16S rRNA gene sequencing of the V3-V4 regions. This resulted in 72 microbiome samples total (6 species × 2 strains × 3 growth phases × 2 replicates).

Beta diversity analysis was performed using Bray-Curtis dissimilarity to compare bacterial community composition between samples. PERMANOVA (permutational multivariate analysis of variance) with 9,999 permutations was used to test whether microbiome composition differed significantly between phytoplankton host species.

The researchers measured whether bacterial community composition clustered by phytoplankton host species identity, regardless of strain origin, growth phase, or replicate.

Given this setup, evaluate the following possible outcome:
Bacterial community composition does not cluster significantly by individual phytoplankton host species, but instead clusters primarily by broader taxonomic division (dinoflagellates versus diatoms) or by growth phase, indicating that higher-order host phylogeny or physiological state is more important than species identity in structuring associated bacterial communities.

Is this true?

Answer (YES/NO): NO